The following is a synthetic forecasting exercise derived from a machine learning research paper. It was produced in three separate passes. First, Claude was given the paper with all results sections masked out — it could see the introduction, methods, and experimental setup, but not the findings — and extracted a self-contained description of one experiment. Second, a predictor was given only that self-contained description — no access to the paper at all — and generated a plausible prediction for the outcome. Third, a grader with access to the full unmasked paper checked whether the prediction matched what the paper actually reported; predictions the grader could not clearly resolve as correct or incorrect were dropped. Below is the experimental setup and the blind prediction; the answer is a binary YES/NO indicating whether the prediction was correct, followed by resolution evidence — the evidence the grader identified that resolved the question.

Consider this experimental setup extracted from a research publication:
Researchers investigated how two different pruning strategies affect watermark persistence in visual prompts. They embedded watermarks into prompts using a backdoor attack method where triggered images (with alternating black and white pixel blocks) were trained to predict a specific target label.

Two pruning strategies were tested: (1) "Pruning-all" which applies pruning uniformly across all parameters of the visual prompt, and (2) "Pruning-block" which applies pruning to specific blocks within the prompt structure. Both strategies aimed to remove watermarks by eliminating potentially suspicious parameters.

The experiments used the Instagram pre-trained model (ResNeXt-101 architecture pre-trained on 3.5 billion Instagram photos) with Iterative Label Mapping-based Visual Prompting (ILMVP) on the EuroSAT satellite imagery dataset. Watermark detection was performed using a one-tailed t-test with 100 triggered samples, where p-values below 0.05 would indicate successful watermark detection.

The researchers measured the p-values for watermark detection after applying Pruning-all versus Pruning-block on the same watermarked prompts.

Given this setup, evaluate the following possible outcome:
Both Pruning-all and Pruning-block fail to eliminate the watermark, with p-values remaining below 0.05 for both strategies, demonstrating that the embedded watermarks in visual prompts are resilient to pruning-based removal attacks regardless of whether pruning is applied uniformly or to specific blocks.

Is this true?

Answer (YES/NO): YES